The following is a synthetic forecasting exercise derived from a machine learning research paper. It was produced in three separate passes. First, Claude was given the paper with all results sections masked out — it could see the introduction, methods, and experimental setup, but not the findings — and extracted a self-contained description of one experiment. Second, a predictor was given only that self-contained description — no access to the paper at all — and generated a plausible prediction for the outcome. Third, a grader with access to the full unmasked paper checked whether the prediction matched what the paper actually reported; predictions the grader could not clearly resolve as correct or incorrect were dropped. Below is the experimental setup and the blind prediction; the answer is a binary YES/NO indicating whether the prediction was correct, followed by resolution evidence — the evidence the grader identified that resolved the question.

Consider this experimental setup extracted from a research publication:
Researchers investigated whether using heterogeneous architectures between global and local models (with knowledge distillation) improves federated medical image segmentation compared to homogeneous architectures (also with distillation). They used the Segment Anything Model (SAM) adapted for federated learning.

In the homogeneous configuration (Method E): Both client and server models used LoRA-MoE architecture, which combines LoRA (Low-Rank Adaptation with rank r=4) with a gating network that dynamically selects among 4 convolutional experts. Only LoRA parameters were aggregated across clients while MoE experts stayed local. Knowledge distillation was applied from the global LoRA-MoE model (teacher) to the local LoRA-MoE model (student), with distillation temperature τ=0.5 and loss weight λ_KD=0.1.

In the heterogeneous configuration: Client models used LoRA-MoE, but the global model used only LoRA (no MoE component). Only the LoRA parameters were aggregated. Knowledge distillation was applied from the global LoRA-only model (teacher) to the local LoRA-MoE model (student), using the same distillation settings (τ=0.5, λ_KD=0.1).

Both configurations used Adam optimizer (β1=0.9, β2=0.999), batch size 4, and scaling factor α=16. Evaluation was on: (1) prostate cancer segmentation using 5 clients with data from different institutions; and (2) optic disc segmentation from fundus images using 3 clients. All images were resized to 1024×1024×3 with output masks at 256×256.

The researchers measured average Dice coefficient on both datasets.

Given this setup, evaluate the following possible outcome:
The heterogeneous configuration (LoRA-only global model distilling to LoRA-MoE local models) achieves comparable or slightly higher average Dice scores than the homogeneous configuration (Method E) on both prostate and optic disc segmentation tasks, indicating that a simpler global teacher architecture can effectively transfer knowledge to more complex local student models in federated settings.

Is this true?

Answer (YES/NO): NO